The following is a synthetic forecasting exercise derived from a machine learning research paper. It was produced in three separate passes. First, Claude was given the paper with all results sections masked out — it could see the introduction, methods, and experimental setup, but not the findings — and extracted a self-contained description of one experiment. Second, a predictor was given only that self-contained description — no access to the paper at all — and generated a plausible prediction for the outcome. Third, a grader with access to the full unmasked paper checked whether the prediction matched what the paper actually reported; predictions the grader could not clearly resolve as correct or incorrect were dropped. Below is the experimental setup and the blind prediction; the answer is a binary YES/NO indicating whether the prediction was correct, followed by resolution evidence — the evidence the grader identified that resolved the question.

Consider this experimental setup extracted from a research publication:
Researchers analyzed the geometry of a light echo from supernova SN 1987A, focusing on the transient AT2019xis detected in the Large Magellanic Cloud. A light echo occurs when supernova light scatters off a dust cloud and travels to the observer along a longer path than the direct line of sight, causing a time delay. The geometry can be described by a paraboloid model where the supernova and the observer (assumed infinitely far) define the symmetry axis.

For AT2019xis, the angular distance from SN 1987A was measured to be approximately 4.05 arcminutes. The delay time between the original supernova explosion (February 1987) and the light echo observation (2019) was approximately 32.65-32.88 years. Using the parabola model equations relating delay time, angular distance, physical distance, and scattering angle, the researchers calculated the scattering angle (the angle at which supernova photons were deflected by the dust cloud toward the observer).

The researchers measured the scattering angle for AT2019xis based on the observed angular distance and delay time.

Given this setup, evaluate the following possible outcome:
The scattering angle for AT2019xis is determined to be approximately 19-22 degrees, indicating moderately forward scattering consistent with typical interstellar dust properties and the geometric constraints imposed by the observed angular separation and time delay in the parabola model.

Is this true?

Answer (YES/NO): YES